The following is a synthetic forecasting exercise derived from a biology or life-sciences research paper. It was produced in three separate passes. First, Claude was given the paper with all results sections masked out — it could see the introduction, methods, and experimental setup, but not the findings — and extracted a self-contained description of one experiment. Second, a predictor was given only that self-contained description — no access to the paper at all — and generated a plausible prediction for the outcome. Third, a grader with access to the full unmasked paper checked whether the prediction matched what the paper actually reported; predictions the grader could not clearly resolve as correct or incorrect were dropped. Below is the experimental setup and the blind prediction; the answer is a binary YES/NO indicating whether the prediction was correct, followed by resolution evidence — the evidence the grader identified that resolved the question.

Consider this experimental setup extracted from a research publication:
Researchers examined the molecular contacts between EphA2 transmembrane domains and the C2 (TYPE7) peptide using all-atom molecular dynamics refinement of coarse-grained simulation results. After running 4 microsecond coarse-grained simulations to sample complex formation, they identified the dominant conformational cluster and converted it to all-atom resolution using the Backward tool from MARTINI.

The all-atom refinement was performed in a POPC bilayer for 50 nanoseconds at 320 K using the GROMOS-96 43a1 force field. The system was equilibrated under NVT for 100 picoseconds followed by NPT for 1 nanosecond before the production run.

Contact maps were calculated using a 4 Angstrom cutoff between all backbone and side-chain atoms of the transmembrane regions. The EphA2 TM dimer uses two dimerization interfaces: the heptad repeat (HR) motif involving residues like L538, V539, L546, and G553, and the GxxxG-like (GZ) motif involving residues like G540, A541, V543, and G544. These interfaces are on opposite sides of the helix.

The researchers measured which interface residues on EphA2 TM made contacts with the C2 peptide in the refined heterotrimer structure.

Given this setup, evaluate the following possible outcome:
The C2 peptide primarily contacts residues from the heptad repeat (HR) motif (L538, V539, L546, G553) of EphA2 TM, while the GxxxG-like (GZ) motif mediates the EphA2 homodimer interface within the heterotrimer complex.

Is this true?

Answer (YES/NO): NO